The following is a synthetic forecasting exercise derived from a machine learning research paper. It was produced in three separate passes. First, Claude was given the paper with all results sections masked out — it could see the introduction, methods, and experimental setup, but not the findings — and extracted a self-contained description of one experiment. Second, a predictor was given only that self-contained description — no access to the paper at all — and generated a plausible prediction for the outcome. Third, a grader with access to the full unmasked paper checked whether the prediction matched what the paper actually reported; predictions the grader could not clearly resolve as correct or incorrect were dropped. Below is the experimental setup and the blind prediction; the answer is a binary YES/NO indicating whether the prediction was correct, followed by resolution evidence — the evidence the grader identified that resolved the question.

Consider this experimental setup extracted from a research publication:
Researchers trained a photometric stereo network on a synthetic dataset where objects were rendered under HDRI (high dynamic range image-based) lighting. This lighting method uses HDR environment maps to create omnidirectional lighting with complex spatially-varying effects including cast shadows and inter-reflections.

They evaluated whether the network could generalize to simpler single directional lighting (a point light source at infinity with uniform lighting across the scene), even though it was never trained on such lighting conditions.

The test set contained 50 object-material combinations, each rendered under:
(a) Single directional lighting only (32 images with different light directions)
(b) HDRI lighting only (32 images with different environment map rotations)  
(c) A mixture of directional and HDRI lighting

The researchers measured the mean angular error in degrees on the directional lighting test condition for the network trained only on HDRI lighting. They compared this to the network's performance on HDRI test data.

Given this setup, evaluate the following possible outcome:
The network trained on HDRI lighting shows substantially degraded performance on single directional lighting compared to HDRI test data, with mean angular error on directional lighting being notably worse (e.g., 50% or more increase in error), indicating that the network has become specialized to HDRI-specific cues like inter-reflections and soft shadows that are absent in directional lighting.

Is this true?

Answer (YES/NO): NO